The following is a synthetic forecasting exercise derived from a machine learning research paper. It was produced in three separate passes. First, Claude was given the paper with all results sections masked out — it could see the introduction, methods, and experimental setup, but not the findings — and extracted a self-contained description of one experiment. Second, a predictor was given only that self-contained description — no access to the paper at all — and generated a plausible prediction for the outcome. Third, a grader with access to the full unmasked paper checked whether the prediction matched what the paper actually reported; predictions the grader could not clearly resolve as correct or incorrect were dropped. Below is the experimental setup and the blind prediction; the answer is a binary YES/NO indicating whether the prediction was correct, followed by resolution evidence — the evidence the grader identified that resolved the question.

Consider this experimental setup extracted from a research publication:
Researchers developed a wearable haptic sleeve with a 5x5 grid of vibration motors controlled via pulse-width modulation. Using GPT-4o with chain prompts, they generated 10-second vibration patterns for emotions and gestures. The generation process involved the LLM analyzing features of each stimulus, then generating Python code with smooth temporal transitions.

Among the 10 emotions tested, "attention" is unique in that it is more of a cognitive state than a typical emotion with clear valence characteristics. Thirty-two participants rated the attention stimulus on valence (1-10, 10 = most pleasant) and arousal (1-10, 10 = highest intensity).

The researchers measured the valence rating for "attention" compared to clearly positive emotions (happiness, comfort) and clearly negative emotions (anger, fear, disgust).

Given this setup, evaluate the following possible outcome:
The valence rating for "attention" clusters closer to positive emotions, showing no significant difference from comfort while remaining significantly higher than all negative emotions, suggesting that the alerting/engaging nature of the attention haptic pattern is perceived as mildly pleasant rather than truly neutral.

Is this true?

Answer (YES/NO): NO